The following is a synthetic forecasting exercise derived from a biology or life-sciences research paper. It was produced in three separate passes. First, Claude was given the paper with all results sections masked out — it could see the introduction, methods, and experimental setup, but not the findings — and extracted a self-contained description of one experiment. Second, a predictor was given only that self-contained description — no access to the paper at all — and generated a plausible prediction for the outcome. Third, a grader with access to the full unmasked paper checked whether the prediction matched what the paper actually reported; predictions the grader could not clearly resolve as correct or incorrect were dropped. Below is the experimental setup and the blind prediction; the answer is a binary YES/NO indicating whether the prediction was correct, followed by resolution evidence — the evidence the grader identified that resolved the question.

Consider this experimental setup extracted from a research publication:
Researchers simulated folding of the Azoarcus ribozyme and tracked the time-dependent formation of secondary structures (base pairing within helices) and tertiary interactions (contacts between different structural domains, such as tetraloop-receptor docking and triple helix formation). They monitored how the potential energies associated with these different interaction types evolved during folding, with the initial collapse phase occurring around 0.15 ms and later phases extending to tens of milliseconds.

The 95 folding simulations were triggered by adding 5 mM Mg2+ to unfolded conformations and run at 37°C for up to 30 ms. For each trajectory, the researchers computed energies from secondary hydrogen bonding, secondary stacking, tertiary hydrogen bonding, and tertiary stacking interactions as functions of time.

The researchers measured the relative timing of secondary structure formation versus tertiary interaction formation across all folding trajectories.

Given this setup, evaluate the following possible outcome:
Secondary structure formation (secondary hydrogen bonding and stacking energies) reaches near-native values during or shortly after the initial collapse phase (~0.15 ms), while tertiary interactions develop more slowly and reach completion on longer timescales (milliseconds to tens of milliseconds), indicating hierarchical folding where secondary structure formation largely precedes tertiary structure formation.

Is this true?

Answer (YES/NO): YES